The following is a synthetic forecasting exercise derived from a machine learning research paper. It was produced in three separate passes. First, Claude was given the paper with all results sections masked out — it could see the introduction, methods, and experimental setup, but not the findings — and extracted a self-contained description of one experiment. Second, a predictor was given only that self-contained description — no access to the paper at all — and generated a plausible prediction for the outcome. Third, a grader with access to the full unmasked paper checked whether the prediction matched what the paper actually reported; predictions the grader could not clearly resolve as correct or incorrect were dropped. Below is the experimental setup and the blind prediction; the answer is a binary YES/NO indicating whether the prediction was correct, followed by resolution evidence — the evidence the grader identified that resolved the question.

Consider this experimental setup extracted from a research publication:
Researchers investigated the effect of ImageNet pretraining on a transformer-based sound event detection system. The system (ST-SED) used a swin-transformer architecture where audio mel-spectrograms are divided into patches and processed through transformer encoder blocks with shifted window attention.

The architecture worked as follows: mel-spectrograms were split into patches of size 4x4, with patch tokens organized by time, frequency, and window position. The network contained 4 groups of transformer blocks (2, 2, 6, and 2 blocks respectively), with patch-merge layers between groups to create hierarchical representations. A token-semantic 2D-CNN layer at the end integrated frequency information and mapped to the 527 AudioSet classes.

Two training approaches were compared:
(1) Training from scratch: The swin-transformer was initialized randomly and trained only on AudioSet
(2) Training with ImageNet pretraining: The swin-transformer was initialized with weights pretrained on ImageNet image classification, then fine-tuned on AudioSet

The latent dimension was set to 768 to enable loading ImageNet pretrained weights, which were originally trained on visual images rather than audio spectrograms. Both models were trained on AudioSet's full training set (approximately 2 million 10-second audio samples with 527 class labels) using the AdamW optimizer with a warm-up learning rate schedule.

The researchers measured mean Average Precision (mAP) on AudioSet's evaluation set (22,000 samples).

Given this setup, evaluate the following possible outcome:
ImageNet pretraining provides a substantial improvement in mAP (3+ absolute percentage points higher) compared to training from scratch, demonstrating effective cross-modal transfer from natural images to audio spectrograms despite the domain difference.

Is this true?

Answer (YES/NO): NO